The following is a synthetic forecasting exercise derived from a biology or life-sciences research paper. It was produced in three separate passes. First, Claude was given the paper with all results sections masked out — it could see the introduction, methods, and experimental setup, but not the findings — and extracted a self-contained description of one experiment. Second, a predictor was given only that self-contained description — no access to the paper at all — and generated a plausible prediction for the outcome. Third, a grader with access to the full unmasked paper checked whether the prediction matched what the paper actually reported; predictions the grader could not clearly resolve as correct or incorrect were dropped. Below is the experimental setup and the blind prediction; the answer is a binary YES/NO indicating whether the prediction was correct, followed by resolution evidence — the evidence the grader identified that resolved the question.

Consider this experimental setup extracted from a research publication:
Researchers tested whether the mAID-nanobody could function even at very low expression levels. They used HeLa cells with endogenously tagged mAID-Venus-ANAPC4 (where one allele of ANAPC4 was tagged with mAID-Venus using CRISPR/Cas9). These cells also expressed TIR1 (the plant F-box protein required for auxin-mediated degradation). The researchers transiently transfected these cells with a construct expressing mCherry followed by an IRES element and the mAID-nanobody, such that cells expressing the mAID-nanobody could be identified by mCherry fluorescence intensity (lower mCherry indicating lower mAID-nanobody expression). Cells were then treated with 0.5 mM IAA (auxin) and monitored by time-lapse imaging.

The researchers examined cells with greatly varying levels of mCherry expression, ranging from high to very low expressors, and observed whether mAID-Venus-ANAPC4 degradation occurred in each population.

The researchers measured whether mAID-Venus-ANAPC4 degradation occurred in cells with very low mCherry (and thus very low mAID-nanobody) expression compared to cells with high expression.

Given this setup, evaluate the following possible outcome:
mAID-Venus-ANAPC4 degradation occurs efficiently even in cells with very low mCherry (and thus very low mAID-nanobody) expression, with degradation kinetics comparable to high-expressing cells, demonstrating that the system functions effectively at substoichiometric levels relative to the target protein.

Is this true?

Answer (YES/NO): NO